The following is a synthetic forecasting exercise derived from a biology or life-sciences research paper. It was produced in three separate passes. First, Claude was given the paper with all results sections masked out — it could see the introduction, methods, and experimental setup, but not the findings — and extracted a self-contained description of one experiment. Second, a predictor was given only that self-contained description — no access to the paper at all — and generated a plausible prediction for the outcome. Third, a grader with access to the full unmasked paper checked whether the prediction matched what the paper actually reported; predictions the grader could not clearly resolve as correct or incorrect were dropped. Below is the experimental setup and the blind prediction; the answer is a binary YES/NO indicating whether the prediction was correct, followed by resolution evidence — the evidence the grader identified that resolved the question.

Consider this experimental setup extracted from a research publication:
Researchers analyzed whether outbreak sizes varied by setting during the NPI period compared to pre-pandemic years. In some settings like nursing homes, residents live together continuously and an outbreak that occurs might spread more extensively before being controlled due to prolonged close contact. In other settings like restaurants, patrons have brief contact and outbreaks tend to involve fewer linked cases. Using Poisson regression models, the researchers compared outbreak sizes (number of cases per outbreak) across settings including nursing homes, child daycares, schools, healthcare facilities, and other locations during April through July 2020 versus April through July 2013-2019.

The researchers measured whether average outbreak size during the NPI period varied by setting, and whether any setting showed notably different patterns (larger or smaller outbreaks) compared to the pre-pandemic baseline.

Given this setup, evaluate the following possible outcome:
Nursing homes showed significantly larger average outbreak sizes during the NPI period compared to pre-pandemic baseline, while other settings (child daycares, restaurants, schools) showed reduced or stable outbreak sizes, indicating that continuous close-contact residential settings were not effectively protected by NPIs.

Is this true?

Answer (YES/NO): NO